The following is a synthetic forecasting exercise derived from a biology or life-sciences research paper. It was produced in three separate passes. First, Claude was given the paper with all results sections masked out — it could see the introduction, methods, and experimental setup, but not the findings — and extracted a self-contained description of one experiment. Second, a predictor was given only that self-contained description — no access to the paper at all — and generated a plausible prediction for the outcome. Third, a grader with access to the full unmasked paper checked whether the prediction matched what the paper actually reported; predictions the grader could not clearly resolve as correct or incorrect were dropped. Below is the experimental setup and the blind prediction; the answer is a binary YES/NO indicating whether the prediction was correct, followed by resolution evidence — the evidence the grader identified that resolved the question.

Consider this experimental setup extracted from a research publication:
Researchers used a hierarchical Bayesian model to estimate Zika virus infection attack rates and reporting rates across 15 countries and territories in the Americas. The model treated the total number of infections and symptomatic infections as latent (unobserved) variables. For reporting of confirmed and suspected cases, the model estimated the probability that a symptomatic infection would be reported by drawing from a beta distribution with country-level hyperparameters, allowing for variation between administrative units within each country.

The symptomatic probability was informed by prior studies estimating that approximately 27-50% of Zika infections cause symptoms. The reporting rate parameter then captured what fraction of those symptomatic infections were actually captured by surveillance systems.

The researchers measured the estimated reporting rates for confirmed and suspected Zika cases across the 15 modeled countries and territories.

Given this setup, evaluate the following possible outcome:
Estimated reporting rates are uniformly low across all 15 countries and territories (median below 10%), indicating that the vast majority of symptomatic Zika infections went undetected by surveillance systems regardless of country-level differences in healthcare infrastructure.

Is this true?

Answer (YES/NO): NO